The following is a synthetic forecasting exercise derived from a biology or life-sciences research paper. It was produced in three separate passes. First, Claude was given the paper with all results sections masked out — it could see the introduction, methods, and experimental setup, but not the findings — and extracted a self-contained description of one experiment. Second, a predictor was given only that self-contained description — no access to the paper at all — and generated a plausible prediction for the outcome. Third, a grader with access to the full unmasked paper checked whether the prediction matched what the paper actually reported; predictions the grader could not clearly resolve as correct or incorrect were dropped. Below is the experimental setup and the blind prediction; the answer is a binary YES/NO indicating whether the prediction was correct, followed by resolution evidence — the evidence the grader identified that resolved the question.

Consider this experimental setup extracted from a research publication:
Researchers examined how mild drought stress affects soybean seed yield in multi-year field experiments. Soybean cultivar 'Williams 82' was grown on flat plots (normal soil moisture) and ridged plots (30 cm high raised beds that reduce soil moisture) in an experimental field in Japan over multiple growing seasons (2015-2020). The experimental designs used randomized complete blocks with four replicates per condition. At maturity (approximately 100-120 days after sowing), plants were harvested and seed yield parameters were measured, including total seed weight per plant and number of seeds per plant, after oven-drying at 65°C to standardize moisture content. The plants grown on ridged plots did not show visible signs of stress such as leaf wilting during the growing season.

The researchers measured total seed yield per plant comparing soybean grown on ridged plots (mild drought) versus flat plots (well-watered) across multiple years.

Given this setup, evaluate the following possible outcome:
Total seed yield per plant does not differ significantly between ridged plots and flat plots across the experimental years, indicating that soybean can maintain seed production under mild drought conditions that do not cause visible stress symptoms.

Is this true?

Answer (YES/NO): NO